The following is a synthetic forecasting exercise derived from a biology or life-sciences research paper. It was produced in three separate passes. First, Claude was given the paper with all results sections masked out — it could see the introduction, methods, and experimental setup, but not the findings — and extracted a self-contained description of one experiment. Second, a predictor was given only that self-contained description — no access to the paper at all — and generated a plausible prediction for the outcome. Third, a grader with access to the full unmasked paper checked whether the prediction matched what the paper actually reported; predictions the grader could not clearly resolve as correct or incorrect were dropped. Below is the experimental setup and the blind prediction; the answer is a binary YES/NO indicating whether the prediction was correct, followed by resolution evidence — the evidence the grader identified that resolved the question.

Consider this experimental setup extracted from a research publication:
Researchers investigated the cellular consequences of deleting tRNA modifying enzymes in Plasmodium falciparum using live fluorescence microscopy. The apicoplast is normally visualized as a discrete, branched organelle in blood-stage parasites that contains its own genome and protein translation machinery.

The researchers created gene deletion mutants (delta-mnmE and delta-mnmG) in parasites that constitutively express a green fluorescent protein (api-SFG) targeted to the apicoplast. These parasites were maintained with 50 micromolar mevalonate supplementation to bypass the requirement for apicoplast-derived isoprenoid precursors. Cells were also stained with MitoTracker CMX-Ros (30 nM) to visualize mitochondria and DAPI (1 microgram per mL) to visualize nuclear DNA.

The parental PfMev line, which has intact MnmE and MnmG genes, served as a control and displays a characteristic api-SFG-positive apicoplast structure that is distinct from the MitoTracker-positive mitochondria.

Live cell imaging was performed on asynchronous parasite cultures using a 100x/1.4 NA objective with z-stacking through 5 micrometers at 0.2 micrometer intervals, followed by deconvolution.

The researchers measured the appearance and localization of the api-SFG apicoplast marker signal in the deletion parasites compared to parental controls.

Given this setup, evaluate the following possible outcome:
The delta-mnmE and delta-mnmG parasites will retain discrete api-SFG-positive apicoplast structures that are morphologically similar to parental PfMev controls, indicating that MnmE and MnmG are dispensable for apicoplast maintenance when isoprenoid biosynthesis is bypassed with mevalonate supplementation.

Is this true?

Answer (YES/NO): NO